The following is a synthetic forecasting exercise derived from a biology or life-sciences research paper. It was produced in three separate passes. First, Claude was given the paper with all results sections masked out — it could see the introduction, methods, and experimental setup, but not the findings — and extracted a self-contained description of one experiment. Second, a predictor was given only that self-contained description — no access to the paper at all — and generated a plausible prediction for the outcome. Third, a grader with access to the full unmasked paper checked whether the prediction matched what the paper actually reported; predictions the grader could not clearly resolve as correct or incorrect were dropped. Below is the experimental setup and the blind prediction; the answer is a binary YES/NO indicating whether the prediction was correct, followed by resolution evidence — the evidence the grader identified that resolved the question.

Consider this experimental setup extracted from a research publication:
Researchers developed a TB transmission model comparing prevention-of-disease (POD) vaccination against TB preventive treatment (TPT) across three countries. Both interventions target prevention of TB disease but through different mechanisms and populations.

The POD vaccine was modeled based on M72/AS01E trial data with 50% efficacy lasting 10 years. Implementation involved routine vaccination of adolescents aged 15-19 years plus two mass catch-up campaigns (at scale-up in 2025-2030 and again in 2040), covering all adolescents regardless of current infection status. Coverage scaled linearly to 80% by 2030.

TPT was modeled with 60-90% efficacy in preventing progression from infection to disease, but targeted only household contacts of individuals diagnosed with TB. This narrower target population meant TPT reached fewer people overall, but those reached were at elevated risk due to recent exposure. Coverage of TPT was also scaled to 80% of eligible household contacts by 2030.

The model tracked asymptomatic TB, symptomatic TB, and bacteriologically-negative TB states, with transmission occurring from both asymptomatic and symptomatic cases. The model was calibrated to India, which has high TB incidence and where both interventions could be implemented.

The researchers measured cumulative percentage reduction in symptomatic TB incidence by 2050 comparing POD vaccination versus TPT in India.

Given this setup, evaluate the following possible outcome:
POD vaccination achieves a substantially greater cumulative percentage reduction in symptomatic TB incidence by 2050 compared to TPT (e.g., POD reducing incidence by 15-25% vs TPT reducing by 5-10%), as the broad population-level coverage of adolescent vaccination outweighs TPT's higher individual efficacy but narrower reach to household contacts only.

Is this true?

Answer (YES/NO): YES